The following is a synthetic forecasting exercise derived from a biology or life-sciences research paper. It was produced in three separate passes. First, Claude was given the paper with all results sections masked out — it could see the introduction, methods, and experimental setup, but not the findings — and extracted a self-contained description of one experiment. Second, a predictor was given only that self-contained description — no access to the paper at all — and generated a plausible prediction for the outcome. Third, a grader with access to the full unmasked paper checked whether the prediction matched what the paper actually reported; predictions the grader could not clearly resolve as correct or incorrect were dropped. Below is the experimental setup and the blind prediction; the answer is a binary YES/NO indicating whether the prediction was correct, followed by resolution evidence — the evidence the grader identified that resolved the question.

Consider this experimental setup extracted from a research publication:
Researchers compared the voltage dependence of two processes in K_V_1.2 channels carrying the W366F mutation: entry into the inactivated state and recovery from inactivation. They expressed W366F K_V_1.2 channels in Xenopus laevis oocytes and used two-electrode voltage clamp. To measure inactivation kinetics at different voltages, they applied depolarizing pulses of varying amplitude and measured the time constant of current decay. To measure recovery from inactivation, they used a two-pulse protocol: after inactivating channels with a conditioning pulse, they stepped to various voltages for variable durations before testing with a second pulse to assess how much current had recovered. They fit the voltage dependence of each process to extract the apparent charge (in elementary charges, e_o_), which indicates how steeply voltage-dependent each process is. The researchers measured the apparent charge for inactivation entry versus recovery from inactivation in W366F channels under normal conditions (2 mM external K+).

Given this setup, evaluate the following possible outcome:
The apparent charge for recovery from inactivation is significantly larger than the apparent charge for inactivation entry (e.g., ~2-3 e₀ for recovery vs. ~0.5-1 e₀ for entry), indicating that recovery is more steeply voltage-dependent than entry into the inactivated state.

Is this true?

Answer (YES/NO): NO